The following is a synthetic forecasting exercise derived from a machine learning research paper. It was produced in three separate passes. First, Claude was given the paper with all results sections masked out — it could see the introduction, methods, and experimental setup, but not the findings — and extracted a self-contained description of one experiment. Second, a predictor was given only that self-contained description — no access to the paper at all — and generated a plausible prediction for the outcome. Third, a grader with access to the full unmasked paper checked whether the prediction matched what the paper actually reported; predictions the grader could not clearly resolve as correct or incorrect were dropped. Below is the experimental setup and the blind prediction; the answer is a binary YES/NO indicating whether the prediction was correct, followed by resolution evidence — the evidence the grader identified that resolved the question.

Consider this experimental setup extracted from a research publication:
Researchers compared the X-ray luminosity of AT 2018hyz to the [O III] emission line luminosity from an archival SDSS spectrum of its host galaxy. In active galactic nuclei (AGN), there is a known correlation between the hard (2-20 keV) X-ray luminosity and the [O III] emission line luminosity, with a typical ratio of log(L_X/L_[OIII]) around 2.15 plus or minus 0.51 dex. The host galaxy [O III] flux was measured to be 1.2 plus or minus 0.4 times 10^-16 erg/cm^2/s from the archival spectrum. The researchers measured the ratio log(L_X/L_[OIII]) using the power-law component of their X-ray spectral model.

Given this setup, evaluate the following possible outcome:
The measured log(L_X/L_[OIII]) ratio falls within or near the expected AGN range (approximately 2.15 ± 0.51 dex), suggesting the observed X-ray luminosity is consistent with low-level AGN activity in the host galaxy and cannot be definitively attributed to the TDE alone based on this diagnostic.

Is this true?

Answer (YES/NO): YES